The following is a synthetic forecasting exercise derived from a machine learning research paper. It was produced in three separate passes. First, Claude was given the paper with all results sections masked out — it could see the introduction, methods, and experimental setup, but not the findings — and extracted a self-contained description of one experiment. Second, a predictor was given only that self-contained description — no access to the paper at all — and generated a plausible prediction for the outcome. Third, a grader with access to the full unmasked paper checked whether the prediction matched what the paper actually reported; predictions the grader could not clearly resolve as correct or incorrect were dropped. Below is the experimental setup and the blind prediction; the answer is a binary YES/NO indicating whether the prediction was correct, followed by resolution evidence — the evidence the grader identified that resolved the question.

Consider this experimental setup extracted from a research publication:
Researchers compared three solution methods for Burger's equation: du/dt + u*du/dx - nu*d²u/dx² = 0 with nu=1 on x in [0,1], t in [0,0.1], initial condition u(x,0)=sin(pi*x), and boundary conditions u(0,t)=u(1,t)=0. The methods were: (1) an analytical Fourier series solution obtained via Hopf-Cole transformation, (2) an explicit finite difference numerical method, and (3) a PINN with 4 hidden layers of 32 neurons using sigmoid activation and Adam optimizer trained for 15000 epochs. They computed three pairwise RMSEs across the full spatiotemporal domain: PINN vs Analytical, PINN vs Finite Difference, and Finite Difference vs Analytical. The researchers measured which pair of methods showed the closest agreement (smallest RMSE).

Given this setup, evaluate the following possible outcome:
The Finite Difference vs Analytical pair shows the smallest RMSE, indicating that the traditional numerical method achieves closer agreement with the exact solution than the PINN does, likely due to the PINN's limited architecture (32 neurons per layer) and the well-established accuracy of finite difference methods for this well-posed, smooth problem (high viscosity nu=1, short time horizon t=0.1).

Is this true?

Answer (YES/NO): YES